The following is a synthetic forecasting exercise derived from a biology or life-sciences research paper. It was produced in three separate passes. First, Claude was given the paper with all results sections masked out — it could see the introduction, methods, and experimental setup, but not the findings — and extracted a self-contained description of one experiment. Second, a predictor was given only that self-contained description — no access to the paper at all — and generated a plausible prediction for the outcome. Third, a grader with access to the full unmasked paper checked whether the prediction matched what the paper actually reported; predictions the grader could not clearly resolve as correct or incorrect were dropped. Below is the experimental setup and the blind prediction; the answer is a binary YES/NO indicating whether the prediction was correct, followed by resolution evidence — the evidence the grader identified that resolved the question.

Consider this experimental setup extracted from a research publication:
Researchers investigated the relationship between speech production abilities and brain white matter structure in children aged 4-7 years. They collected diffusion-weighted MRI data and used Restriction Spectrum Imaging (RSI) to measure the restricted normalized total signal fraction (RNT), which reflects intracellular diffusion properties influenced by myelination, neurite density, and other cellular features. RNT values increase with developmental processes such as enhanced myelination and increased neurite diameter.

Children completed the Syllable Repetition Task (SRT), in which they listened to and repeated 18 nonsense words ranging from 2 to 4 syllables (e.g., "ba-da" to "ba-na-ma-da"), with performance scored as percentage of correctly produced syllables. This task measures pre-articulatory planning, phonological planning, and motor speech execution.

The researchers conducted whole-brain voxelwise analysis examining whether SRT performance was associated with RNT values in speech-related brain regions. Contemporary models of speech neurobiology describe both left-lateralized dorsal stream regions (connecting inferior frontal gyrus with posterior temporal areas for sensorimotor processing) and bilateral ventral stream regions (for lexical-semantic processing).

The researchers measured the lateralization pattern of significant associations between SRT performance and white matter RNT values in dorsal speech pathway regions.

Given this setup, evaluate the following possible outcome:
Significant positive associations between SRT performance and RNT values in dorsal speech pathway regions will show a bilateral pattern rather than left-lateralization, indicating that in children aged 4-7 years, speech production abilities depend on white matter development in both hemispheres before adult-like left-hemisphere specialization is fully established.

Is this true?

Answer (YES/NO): NO